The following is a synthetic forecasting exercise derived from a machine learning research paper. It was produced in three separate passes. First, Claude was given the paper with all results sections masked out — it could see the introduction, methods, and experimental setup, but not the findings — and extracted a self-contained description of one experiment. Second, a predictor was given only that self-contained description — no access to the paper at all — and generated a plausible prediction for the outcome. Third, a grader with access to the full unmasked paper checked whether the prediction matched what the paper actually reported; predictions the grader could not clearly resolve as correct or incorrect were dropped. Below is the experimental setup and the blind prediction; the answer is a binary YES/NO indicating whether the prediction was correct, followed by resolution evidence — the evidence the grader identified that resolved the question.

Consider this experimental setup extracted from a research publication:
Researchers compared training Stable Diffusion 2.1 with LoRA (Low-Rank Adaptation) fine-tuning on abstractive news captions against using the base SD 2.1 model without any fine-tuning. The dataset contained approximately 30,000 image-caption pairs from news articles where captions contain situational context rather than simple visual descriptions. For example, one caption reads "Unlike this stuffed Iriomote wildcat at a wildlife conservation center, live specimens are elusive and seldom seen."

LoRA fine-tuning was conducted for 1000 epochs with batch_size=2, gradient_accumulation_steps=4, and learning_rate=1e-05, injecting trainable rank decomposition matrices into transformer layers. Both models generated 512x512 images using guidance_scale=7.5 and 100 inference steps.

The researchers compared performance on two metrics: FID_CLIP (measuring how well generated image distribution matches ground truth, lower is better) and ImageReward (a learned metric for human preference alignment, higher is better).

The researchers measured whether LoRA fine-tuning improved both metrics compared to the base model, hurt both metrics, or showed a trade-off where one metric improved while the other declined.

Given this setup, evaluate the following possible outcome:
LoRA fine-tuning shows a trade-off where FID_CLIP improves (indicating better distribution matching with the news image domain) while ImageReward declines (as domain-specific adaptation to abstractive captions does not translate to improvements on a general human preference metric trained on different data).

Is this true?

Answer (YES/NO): YES